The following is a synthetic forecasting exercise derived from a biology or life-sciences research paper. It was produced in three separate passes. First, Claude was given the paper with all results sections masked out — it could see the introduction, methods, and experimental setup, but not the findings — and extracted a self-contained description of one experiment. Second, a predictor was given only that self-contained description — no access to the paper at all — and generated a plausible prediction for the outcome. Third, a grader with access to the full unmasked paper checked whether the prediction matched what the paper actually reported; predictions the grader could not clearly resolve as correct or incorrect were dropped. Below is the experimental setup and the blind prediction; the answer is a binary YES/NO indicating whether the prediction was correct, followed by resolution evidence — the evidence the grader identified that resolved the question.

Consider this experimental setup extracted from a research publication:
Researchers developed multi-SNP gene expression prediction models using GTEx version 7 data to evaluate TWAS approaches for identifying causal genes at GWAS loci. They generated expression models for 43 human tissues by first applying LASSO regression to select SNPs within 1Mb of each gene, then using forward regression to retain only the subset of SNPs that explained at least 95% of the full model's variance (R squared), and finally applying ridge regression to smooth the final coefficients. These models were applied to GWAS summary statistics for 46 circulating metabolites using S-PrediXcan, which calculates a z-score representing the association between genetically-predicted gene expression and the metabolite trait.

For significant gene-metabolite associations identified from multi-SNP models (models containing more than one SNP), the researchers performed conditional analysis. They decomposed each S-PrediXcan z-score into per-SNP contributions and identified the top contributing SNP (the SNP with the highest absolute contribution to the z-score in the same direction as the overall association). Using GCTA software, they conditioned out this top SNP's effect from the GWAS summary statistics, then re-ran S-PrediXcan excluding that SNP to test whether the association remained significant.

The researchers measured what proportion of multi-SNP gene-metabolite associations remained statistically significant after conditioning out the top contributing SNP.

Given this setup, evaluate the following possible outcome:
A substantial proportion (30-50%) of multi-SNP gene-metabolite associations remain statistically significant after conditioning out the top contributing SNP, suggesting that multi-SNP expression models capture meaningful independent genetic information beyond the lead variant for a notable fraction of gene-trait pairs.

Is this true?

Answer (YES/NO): NO